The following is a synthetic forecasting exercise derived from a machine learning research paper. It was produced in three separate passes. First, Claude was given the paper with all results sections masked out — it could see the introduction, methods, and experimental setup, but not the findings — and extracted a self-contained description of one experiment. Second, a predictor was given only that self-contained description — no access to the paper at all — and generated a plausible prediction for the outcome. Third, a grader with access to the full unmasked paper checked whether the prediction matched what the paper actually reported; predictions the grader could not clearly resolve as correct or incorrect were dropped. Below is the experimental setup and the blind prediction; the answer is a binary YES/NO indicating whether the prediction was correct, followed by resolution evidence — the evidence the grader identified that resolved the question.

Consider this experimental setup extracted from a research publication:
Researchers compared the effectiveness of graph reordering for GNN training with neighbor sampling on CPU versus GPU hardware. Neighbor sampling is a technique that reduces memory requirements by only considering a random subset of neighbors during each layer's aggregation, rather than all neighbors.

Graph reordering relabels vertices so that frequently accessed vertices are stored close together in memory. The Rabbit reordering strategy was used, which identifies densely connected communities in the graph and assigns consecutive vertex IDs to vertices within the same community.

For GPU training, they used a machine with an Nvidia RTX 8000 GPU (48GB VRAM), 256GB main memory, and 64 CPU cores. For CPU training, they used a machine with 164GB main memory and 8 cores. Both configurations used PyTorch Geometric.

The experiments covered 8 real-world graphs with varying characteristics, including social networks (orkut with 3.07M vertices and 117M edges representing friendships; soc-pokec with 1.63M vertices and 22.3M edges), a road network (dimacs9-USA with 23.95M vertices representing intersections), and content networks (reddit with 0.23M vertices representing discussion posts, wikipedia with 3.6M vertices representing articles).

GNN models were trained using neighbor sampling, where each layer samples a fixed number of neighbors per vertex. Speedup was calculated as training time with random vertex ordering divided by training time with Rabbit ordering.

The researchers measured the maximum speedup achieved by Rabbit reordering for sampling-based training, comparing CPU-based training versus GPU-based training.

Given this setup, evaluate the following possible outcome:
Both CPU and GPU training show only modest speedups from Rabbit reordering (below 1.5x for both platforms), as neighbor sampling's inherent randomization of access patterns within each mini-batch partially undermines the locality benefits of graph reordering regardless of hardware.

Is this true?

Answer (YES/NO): NO